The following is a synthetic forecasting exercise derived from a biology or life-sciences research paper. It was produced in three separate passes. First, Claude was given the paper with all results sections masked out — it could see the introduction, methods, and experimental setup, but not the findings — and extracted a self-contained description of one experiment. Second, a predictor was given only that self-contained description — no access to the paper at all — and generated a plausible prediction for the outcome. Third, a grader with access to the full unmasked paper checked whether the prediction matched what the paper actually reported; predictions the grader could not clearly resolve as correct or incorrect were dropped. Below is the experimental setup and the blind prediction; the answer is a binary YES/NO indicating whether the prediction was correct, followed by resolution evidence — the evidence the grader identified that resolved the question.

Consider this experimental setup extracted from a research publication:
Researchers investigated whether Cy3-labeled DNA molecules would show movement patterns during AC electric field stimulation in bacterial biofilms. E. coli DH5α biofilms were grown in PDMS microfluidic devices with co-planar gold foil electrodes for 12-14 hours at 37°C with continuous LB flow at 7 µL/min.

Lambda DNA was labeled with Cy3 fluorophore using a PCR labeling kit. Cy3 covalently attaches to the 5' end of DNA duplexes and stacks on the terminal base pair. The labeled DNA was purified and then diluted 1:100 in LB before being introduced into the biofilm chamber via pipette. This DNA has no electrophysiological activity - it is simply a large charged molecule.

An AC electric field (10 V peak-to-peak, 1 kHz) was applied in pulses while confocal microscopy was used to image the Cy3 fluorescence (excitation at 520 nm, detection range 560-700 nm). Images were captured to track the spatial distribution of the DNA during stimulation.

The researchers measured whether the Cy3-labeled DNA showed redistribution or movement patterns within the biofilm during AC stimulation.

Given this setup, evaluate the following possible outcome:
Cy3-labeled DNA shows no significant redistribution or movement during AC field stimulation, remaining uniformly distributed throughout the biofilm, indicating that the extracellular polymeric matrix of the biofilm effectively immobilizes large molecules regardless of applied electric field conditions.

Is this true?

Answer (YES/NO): NO